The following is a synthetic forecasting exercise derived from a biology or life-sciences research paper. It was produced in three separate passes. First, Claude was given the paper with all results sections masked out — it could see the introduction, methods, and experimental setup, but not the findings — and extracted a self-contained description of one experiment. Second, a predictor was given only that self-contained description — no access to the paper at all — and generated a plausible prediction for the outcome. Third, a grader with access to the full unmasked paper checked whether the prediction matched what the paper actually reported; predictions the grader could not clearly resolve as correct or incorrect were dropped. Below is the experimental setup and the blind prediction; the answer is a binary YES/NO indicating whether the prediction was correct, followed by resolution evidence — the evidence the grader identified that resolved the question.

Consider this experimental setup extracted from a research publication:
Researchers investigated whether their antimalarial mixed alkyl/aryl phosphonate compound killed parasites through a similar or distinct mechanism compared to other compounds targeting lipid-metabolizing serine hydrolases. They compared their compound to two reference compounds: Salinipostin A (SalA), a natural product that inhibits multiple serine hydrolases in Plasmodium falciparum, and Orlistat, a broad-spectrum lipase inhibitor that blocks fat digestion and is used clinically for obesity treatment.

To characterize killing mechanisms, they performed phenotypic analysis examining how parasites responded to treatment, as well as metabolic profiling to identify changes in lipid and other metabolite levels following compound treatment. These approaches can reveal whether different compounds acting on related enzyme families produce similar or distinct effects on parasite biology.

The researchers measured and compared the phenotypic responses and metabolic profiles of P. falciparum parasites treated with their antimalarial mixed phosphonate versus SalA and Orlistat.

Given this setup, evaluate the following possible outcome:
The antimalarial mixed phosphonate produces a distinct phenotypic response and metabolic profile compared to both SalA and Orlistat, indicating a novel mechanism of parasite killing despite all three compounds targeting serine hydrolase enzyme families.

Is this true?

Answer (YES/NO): YES